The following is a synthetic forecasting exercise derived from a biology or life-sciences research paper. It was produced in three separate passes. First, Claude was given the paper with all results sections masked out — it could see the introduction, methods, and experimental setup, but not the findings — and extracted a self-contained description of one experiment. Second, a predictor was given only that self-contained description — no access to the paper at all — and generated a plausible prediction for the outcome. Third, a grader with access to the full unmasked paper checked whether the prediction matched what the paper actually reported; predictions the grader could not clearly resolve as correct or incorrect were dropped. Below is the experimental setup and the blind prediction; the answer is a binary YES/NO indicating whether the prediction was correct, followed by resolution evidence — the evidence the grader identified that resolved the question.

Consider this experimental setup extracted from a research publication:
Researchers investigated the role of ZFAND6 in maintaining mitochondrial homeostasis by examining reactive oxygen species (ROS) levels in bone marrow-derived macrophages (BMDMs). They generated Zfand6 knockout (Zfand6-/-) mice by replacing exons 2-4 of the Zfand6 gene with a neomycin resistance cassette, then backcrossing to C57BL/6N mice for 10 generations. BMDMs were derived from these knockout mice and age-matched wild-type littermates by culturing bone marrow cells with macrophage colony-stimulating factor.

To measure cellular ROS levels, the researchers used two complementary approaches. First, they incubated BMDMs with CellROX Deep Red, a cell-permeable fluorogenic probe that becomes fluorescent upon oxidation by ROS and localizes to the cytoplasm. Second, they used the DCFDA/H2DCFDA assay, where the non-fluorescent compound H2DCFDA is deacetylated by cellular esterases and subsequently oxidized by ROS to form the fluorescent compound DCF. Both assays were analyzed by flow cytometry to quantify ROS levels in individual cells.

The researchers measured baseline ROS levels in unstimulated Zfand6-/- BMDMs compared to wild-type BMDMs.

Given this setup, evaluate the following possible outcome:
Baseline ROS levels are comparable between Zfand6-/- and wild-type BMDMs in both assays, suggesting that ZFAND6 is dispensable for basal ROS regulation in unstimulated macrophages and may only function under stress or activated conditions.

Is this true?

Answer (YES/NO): NO